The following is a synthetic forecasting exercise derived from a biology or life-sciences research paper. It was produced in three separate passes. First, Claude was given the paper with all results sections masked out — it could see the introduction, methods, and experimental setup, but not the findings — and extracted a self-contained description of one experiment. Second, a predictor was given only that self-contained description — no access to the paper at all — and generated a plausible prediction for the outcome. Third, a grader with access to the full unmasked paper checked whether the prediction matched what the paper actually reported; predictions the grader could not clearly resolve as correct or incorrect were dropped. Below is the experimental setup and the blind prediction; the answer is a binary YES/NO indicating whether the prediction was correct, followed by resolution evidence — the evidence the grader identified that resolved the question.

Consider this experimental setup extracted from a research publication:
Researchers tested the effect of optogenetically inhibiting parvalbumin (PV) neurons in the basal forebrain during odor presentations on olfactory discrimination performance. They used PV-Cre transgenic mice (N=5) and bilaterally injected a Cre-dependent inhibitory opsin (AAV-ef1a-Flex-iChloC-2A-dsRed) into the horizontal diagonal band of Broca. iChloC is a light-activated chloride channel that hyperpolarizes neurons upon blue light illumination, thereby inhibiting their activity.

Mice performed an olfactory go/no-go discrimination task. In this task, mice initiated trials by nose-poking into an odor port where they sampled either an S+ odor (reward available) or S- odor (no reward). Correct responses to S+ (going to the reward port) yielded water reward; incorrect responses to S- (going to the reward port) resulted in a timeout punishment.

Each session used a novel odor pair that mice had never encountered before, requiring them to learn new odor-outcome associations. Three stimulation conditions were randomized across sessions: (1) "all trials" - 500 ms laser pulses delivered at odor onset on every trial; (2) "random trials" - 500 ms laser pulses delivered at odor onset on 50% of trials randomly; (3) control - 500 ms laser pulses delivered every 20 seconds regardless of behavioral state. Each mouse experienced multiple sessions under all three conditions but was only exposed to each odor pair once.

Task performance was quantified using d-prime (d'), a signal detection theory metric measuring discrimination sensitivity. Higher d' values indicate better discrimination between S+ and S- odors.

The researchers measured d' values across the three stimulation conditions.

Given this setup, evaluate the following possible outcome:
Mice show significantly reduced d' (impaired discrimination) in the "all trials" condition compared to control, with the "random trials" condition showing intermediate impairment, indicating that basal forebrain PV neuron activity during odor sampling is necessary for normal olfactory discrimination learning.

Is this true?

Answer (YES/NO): NO